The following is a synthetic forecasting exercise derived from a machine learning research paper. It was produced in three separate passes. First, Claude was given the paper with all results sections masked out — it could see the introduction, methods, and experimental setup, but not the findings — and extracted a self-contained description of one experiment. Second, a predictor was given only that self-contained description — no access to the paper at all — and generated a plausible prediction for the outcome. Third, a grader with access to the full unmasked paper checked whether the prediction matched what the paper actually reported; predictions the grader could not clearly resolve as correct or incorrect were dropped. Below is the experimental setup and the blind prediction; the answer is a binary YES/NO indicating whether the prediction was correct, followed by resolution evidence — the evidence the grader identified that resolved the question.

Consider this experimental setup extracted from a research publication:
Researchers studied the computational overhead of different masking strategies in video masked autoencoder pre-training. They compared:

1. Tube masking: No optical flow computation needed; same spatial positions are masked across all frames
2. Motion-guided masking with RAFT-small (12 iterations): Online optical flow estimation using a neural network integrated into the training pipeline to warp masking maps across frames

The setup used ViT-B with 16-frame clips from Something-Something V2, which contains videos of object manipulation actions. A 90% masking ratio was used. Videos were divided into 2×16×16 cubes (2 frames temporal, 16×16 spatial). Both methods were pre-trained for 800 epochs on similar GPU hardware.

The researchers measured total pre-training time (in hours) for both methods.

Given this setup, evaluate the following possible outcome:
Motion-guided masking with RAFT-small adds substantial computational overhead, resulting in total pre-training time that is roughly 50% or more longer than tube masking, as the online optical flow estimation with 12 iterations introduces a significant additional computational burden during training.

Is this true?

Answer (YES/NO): YES